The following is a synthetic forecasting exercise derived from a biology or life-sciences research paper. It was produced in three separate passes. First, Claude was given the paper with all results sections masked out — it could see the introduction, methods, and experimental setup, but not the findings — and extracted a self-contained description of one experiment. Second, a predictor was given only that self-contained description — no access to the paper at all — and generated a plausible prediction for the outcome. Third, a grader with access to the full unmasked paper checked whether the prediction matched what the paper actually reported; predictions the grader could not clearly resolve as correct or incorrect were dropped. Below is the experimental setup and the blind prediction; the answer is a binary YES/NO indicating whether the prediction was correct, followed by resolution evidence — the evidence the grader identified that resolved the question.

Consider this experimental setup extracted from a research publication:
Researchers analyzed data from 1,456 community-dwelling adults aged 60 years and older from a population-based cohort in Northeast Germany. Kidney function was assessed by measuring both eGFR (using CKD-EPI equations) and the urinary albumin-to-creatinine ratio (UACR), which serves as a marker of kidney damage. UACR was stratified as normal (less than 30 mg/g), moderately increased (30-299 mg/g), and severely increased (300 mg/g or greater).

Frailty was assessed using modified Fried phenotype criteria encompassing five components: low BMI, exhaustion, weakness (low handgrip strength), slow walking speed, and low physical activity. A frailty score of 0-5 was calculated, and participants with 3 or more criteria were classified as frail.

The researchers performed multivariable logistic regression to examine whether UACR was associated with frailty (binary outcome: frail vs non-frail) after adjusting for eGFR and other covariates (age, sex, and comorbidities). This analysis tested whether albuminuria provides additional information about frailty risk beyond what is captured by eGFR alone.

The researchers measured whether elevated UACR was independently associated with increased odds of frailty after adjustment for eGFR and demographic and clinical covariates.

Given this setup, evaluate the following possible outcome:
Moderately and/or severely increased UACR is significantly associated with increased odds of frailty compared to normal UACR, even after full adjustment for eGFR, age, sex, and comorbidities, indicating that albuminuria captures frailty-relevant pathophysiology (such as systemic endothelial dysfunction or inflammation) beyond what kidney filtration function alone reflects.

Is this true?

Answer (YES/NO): NO